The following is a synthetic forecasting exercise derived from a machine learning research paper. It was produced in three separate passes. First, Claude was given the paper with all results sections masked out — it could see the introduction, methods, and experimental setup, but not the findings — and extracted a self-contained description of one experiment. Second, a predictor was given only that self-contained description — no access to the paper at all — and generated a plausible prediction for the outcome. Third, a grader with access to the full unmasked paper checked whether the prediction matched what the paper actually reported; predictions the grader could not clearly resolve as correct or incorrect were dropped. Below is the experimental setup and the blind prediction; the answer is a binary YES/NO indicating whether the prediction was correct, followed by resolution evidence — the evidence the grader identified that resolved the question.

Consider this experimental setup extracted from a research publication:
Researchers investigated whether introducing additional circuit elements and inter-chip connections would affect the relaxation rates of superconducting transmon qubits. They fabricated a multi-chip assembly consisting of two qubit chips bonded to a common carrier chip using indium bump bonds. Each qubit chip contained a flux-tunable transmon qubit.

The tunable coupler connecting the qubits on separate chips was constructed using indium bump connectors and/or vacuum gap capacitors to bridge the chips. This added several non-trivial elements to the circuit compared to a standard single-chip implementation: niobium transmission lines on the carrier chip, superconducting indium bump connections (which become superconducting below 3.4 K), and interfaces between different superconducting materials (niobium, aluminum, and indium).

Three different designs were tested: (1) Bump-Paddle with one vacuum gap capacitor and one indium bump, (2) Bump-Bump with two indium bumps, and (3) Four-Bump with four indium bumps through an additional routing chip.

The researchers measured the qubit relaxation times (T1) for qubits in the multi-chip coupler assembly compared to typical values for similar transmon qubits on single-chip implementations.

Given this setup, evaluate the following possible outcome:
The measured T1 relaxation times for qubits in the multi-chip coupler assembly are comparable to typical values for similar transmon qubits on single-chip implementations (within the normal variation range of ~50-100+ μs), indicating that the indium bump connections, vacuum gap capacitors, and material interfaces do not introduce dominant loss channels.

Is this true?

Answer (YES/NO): NO